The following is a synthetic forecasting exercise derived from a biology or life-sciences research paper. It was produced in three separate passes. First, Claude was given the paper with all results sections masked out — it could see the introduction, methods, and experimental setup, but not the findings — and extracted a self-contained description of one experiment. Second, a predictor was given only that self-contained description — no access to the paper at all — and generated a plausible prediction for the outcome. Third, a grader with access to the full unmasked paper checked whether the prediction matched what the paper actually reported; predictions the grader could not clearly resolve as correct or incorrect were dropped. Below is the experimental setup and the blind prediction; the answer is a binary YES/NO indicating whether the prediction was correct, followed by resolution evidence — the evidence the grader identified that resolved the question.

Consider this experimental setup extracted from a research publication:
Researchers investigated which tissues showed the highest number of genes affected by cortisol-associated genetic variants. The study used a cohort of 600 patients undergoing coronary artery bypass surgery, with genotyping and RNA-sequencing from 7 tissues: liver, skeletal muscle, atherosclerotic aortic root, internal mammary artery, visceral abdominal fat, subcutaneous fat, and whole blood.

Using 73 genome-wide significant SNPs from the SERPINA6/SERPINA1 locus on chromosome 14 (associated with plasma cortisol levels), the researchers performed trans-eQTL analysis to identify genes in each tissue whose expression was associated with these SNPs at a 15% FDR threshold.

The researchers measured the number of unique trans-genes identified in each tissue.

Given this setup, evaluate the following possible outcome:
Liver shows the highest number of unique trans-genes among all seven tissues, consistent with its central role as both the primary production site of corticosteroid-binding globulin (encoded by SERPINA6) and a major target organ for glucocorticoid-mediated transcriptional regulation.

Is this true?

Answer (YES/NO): NO